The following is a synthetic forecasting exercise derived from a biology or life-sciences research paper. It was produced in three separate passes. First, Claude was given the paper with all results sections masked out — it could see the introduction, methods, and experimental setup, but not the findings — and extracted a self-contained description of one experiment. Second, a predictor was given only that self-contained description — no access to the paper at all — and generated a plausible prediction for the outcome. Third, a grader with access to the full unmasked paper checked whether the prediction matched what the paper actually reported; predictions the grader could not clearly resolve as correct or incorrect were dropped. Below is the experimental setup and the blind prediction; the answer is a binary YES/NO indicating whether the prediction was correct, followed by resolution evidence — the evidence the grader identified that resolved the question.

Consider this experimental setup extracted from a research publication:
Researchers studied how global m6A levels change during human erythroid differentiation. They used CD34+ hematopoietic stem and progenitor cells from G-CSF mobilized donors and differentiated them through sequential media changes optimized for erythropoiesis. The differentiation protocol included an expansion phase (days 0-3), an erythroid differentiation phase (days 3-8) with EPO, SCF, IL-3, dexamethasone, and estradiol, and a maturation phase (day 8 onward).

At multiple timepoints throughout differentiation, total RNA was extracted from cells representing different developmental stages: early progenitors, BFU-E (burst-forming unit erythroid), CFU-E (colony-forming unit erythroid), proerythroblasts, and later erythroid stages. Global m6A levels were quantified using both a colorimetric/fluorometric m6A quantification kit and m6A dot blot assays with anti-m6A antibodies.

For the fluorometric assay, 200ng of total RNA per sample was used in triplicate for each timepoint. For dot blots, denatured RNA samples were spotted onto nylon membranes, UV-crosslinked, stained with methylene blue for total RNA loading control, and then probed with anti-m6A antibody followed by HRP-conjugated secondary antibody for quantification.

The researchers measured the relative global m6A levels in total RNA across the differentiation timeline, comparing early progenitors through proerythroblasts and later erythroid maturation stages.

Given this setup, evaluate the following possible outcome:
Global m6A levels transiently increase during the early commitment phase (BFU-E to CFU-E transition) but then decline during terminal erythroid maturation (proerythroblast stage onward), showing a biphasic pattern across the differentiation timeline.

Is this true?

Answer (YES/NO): NO